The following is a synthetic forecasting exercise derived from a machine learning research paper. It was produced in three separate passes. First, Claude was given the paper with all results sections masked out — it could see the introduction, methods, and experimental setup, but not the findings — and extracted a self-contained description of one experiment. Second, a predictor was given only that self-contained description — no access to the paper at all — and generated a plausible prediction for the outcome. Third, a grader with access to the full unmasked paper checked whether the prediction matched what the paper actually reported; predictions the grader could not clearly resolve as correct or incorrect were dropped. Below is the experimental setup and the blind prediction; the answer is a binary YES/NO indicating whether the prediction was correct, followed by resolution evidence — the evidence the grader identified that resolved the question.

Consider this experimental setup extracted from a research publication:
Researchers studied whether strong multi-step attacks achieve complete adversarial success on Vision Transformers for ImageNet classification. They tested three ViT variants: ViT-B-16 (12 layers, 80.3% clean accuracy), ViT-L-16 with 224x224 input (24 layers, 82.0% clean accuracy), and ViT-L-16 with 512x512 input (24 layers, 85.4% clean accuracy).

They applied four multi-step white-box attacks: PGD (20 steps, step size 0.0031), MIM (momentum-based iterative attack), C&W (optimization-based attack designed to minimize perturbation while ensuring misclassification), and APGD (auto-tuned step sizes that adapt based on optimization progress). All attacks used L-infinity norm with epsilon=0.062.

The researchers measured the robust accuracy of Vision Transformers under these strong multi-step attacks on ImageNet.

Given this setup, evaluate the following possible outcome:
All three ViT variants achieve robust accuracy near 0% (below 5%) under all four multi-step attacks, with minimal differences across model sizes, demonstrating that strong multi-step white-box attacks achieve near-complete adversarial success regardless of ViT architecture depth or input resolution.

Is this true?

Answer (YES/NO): YES